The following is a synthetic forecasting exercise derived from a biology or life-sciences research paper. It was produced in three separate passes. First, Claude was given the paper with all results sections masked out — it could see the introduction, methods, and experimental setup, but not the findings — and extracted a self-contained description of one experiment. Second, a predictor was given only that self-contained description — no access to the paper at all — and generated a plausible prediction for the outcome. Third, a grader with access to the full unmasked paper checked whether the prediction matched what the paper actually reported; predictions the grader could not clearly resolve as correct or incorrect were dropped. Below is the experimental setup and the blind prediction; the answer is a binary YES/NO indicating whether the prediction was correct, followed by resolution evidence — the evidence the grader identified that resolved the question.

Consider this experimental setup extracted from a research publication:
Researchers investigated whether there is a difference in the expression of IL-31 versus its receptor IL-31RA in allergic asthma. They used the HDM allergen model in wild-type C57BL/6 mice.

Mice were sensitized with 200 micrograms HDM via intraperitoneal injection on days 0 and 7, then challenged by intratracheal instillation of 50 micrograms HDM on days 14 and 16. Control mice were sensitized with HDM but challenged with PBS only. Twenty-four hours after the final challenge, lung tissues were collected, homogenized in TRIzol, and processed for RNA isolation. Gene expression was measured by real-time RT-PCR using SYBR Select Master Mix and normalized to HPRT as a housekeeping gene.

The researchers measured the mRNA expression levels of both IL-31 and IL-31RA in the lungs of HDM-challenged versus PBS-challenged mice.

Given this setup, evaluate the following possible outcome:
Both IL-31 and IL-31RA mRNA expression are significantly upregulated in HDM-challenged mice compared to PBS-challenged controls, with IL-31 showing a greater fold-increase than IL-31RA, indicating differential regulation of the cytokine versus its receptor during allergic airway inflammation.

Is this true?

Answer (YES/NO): NO